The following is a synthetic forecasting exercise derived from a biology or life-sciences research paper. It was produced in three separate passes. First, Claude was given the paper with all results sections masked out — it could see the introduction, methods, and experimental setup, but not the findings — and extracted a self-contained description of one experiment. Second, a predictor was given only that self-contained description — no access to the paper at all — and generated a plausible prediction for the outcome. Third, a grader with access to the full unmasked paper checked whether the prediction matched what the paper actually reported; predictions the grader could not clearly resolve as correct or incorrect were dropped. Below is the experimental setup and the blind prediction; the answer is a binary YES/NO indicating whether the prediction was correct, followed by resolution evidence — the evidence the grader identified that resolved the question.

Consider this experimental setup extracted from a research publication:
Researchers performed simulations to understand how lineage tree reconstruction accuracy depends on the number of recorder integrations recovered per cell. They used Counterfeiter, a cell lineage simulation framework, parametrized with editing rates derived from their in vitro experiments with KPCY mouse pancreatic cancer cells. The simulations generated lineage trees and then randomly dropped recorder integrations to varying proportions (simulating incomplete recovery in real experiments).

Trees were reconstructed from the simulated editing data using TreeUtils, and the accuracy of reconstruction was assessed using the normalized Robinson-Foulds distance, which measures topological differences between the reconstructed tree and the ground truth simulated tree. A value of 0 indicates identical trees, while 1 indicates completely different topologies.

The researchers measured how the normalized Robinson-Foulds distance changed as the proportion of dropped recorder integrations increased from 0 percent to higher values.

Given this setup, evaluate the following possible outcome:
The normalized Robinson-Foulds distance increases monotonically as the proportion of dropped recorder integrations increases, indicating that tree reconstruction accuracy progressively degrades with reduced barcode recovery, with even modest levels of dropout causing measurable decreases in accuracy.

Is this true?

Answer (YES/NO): NO